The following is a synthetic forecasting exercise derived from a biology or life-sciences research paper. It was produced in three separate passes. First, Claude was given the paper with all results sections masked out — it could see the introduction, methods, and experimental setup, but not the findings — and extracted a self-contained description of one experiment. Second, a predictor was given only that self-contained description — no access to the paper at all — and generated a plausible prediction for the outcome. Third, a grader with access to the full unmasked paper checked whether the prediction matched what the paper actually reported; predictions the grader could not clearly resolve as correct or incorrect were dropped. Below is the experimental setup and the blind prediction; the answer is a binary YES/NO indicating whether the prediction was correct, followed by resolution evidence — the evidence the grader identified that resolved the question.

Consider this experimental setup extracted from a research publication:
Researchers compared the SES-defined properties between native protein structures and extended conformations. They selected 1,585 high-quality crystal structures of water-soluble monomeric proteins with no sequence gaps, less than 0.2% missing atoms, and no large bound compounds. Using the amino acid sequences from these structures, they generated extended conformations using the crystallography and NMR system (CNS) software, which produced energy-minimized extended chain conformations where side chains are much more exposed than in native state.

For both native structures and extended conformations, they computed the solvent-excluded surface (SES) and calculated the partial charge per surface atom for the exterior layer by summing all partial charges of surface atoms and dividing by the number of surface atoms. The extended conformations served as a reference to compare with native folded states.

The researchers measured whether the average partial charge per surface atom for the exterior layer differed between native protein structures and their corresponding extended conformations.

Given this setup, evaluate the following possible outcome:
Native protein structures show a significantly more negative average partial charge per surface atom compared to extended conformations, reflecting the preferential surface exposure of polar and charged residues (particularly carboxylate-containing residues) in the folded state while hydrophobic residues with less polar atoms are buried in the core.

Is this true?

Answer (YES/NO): YES